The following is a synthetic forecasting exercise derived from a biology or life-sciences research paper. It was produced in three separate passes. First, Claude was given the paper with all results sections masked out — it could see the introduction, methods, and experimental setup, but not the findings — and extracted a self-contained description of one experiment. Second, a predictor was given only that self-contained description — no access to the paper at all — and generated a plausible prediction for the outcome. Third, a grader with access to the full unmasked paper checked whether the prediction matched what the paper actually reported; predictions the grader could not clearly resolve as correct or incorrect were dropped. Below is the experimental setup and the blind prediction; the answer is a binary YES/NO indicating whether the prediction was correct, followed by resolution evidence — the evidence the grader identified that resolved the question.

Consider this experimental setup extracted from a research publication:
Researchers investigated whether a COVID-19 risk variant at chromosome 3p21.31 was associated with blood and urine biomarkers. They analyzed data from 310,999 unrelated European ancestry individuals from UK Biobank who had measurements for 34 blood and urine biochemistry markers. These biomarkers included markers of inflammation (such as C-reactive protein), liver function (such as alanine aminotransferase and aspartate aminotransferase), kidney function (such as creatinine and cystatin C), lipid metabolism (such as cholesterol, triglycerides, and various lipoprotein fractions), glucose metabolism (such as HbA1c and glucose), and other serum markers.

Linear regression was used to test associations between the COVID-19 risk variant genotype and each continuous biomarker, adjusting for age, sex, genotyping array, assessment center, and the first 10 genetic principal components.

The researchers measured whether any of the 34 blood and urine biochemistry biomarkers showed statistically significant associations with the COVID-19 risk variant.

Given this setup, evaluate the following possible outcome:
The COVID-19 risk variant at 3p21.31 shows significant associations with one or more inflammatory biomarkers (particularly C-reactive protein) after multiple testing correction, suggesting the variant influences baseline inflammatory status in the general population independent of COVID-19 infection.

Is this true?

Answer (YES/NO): NO